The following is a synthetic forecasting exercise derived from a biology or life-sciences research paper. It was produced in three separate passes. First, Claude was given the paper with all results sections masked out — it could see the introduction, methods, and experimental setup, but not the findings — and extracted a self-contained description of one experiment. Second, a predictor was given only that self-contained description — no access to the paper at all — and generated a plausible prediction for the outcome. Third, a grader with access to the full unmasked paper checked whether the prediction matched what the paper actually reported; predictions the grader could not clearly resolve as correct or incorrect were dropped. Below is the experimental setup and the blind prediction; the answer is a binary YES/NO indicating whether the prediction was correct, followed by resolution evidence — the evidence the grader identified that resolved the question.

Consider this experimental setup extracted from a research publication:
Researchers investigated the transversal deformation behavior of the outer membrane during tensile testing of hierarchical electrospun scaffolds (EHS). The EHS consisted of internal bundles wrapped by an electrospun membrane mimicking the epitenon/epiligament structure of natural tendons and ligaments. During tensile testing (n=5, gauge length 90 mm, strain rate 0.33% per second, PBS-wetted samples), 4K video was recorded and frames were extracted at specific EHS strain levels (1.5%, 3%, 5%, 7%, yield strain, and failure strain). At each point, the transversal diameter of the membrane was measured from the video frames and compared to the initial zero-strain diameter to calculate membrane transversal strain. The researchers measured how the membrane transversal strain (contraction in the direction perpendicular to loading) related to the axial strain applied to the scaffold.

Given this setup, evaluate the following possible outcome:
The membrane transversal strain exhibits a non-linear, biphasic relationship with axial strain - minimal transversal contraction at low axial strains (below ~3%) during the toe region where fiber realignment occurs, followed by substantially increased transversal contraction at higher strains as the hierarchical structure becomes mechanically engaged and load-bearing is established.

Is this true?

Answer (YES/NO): NO